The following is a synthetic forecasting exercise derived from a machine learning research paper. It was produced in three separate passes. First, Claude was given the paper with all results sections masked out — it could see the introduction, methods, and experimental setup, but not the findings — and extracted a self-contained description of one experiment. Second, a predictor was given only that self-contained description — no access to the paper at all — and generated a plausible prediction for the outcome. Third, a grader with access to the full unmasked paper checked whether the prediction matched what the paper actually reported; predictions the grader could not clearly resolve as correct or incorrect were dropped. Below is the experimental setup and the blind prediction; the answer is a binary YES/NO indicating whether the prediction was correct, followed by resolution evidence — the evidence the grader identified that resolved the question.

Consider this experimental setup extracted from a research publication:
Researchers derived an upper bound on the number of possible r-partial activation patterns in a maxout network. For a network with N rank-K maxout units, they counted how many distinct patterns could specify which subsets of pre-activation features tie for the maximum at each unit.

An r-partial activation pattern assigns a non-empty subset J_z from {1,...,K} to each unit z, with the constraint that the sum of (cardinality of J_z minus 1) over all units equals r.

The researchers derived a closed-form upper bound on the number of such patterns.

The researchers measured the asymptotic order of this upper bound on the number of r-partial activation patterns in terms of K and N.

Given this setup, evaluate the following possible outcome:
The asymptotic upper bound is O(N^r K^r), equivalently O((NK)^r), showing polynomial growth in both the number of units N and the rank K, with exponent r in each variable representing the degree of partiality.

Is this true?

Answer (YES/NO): NO